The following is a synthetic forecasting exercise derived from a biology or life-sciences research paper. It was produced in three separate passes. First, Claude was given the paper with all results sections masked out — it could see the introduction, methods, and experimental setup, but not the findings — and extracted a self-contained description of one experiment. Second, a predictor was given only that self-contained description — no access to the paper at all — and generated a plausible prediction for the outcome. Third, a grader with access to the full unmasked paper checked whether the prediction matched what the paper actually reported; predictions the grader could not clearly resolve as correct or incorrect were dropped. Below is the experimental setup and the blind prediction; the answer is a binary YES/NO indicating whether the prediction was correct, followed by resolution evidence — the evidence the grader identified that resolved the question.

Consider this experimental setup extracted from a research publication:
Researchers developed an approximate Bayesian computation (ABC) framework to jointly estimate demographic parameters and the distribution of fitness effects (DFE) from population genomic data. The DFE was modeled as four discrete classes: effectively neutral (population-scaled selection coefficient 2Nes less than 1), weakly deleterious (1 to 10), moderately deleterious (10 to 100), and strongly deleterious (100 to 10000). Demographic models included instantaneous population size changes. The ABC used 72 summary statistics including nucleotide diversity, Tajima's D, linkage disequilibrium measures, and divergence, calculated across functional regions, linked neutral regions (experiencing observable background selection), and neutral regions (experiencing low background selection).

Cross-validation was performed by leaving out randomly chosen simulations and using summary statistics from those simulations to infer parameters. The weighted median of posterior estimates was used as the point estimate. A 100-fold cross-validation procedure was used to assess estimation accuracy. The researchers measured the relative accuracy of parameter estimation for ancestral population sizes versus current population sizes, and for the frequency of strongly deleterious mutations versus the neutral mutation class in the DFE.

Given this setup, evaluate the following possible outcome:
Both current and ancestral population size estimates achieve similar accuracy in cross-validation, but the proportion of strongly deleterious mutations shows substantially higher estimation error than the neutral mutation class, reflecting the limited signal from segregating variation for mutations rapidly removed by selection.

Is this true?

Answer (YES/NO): NO